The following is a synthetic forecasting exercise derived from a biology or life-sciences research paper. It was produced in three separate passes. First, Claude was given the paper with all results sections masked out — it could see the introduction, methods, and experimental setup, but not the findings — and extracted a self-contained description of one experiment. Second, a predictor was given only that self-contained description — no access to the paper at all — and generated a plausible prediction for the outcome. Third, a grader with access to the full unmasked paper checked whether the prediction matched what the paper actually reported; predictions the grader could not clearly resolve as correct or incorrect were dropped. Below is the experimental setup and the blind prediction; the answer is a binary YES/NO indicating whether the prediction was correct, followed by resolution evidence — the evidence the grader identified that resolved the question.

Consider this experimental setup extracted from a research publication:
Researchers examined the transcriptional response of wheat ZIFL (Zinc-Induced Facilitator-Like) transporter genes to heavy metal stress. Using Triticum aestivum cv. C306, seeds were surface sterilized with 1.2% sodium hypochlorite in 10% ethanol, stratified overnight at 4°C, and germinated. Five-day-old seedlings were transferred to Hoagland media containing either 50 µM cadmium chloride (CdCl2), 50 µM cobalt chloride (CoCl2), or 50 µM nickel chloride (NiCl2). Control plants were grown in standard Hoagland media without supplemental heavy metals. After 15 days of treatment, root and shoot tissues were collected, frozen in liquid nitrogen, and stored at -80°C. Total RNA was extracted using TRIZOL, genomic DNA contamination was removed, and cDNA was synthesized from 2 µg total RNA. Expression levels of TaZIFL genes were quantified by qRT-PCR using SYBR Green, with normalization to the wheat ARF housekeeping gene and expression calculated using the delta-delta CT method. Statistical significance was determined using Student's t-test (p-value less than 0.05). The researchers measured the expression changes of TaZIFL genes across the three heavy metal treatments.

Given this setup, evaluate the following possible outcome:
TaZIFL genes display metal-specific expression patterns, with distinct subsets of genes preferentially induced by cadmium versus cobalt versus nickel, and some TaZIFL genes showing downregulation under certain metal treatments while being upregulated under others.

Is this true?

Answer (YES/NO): NO